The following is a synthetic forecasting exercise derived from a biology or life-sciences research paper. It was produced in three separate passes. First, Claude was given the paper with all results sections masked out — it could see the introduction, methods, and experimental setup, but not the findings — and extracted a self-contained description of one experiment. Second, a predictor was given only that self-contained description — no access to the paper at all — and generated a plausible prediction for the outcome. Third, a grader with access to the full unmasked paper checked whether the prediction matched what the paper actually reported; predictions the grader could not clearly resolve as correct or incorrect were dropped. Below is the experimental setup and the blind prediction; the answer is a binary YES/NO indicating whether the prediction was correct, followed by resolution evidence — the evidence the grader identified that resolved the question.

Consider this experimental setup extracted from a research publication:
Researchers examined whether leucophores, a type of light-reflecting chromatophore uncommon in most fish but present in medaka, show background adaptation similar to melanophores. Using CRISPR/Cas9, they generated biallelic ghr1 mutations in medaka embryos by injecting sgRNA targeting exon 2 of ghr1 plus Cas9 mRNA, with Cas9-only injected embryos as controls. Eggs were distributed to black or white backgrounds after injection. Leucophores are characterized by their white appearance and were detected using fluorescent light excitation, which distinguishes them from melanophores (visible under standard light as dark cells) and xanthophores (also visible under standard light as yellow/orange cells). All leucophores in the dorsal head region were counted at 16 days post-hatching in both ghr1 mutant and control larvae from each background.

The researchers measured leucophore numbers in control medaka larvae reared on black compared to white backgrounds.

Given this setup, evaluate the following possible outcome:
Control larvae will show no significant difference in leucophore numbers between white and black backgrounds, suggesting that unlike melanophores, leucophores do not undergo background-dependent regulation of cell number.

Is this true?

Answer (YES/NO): NO